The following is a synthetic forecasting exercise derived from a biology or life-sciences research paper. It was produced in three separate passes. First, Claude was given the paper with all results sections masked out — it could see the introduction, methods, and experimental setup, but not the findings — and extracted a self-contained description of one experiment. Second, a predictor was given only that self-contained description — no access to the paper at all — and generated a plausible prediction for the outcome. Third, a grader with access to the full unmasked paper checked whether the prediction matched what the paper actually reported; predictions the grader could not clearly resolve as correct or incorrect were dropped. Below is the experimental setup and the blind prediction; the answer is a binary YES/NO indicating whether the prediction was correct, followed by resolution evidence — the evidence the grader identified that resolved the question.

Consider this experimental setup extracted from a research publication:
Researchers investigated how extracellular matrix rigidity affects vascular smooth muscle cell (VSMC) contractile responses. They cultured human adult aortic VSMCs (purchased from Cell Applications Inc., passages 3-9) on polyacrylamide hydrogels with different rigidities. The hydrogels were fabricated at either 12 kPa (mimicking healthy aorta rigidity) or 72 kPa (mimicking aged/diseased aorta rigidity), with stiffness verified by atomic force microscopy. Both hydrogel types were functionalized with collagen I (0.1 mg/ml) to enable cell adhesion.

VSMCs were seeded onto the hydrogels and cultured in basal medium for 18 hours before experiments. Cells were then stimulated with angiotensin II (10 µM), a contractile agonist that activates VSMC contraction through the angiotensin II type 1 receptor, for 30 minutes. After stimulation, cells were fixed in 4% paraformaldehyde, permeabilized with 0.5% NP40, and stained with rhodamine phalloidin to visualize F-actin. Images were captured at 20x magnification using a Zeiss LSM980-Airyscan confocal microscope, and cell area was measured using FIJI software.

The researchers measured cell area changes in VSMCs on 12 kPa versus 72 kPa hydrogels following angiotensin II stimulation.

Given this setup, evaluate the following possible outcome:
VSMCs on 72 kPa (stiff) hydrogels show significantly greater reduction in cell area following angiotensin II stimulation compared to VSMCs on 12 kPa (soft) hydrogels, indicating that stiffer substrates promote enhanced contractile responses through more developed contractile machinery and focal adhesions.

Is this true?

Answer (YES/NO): NO